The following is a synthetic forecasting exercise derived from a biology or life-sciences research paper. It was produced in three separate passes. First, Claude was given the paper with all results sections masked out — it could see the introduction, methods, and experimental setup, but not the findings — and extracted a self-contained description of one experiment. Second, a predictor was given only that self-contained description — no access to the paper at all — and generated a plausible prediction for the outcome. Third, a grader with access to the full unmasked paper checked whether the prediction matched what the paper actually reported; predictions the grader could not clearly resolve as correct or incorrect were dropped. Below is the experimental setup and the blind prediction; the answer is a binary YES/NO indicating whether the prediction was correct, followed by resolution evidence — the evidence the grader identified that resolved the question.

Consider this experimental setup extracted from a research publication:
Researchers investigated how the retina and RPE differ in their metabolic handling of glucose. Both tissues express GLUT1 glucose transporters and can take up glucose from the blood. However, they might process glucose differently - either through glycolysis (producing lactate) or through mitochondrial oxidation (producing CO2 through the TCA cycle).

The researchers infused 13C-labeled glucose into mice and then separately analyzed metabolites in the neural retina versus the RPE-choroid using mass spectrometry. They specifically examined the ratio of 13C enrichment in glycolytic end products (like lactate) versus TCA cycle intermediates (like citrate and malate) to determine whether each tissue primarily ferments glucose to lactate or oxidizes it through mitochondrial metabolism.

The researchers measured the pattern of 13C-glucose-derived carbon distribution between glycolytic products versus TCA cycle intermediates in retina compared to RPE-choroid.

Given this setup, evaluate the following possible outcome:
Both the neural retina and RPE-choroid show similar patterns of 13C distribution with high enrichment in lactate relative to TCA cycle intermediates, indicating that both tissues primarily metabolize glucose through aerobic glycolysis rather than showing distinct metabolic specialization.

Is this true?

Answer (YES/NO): NO